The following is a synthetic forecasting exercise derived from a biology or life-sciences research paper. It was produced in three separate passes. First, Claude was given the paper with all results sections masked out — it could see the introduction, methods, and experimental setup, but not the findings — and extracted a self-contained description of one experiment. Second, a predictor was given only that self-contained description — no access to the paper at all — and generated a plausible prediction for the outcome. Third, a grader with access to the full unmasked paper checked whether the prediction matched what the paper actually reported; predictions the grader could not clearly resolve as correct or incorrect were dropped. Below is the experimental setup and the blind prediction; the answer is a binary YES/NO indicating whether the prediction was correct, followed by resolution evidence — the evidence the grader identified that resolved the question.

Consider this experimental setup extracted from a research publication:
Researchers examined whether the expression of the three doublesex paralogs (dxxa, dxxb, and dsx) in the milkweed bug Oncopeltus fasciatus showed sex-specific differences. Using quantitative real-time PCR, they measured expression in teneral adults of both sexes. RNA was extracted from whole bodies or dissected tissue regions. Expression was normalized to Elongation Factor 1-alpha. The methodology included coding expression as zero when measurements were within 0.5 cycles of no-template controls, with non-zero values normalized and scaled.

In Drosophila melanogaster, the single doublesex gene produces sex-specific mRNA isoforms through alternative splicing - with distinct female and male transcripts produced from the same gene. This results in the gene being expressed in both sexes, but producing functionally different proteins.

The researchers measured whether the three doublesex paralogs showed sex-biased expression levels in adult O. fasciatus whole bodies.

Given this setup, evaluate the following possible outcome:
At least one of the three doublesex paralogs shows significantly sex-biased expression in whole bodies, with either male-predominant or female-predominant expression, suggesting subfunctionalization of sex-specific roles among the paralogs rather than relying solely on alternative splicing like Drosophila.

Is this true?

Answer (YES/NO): YES